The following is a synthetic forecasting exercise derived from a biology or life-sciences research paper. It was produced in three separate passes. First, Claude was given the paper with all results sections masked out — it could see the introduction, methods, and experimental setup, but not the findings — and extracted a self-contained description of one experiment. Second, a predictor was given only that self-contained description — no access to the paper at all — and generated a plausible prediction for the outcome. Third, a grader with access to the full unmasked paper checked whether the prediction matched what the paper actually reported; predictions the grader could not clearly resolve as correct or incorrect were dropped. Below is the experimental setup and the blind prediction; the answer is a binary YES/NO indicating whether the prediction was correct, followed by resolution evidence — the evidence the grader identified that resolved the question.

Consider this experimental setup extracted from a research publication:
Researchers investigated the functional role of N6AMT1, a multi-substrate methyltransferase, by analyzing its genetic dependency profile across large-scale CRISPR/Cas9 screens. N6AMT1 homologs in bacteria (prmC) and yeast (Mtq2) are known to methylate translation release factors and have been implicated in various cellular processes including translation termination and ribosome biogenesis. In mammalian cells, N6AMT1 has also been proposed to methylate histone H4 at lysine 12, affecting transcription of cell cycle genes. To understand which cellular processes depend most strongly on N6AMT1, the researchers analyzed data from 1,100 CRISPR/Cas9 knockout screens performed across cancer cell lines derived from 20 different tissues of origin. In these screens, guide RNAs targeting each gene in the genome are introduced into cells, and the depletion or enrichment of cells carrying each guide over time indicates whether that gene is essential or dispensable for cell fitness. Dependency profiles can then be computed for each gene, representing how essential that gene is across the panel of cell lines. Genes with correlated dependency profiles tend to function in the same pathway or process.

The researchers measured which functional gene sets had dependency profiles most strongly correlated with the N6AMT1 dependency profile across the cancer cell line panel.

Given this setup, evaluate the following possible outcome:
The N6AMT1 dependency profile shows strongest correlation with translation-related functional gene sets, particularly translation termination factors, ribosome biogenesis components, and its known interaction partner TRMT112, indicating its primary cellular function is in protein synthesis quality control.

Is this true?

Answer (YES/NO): NO